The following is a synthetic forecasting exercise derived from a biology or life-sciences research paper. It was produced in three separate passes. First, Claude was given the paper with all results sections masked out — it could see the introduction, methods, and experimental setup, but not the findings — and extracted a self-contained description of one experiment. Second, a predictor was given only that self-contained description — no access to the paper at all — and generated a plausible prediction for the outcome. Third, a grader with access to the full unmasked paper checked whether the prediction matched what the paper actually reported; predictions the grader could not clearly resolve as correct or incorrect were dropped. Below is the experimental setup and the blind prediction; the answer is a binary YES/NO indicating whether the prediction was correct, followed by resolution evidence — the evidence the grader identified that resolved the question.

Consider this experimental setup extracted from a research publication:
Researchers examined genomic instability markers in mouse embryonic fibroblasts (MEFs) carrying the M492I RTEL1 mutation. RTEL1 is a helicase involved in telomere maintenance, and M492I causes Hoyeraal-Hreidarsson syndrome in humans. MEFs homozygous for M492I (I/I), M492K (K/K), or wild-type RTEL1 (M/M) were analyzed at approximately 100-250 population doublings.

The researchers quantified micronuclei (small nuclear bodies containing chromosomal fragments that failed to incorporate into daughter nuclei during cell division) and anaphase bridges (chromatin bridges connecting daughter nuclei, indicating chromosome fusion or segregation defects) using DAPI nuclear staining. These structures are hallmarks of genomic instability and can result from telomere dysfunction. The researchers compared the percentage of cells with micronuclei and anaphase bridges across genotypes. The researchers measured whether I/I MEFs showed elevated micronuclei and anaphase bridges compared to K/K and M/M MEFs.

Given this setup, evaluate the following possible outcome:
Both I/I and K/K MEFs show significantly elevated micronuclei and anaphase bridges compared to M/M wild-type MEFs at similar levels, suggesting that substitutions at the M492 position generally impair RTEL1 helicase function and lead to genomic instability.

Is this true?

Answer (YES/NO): NO